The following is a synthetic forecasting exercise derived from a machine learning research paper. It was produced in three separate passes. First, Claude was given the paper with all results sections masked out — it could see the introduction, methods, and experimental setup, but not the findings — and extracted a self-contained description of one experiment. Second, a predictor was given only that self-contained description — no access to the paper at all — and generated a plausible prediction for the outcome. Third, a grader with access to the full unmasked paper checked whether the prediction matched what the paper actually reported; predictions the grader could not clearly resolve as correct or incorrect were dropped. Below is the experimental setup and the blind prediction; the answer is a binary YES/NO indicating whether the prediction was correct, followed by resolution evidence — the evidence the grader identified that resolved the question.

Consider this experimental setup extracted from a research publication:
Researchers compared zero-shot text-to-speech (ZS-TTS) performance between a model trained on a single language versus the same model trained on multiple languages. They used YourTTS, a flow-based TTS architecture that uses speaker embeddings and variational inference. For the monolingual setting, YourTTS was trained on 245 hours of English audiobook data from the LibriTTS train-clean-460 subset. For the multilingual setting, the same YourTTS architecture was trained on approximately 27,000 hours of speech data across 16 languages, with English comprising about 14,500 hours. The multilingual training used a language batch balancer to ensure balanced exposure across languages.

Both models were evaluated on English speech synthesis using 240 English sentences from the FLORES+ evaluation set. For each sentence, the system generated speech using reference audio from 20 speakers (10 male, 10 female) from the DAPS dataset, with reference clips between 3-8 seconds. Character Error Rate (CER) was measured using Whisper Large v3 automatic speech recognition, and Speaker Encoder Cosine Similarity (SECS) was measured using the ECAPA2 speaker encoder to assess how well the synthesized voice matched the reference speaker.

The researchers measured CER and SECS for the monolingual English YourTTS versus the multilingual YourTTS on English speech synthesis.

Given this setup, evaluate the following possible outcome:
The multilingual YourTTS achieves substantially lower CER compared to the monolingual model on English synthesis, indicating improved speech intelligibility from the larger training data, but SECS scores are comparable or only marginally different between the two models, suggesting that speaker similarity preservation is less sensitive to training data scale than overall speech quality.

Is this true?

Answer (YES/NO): NO